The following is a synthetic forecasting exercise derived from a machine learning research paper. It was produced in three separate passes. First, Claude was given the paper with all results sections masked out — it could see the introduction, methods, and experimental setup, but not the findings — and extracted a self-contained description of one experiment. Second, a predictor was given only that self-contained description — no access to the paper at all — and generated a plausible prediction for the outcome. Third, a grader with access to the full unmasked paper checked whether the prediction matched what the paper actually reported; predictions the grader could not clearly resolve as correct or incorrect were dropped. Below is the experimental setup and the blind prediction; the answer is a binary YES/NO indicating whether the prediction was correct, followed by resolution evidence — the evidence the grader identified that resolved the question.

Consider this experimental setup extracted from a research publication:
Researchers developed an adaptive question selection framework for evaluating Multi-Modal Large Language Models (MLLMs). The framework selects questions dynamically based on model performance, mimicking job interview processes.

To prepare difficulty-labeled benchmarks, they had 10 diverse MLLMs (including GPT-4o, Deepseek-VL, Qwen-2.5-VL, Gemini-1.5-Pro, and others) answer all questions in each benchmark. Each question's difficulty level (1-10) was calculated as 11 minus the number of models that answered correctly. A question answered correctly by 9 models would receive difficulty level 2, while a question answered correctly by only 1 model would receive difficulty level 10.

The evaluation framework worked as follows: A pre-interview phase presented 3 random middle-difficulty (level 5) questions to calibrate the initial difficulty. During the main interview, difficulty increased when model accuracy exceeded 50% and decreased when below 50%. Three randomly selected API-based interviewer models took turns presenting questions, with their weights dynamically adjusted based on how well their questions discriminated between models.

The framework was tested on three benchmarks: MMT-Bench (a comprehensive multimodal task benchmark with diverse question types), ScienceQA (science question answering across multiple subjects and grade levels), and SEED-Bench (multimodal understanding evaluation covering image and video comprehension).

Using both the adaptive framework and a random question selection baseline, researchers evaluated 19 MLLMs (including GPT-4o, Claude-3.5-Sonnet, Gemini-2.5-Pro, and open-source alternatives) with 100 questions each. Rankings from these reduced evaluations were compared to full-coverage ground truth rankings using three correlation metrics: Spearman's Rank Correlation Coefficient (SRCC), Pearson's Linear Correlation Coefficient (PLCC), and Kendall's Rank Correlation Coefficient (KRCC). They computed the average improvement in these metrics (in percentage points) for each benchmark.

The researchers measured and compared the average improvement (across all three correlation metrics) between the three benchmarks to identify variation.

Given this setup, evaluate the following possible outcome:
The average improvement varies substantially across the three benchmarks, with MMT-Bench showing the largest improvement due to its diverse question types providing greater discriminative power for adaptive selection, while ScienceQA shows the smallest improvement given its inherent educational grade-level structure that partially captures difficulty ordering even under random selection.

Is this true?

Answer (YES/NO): NO